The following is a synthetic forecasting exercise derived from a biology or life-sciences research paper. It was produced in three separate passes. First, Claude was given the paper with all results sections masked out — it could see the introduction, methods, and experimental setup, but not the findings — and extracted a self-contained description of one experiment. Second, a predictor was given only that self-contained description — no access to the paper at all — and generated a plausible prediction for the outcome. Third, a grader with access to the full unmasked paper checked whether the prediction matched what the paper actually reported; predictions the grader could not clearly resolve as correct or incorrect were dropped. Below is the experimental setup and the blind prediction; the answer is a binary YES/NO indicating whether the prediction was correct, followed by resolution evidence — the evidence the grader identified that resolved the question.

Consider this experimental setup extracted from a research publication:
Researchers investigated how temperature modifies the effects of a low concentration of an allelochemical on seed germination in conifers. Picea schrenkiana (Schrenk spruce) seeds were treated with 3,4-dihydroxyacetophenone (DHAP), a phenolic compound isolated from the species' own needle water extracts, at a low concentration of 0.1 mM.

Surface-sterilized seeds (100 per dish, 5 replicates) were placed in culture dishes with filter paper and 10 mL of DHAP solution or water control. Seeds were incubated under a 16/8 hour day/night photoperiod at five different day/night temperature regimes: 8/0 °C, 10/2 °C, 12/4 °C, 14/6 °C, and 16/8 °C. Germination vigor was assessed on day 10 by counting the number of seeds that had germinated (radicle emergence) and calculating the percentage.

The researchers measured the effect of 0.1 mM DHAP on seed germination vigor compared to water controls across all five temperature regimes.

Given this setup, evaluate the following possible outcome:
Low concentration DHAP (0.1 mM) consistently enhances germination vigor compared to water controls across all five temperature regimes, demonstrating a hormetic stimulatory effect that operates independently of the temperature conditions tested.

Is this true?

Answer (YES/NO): YES